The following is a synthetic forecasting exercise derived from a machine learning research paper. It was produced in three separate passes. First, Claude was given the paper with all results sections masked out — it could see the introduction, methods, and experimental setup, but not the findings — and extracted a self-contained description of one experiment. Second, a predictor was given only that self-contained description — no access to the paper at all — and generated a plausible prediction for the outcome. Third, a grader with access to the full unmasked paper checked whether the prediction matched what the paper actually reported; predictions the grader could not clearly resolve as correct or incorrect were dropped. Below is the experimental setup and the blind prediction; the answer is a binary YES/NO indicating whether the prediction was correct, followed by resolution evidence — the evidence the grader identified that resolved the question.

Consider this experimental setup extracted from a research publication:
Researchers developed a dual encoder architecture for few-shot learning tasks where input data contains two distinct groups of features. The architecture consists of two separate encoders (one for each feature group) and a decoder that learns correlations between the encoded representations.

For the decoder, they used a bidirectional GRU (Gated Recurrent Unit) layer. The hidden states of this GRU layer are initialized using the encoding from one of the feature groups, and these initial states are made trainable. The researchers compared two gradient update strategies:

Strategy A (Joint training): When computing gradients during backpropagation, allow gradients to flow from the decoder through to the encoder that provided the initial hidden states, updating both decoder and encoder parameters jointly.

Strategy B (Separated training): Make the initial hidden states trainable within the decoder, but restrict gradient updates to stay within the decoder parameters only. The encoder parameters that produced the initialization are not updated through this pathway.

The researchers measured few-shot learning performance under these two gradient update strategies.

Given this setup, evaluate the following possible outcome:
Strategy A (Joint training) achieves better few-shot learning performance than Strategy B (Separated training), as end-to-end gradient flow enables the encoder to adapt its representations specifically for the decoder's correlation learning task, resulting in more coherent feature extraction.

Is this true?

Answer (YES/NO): NO